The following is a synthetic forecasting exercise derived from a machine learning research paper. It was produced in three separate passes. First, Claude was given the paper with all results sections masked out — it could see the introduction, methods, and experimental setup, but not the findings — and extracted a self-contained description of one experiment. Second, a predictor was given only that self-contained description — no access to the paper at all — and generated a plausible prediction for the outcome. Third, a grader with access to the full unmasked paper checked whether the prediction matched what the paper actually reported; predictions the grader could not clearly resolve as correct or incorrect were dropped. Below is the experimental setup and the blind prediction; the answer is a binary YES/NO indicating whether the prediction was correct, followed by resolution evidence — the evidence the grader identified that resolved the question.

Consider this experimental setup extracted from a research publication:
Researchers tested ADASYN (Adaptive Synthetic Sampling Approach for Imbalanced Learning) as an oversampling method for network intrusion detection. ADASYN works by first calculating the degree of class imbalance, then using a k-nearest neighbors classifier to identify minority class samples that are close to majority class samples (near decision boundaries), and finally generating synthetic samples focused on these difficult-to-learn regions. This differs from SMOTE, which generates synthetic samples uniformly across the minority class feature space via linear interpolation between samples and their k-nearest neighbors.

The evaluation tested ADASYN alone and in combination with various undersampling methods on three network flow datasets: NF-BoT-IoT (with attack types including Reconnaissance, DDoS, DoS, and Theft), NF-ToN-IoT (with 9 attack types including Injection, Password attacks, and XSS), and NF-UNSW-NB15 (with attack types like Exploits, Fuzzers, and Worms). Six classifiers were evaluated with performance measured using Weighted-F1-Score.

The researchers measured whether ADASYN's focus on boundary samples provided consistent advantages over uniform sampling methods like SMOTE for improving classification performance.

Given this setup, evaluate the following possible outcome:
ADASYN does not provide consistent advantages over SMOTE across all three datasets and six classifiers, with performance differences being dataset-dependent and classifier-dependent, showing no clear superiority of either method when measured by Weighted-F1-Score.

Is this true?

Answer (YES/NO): YES